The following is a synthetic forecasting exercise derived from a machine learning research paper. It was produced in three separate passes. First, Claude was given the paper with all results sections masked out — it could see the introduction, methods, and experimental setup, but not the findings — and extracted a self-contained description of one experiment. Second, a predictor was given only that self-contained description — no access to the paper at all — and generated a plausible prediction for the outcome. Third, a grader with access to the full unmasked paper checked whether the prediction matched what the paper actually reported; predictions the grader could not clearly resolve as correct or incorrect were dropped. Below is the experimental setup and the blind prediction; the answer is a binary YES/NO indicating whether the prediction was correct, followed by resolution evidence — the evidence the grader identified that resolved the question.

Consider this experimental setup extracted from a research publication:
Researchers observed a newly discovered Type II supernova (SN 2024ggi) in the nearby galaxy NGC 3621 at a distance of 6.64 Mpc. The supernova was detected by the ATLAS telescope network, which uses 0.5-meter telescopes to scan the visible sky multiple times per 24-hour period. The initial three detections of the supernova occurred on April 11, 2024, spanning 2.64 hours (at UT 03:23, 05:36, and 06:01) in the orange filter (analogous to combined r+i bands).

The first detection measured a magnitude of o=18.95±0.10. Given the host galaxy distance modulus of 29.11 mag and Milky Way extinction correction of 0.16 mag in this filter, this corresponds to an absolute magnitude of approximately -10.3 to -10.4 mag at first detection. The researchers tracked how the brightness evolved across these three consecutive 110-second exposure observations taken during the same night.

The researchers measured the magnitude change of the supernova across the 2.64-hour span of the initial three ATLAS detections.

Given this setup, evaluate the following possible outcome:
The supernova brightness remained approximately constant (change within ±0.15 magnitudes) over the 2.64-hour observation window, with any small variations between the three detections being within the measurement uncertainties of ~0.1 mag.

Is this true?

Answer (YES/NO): NO